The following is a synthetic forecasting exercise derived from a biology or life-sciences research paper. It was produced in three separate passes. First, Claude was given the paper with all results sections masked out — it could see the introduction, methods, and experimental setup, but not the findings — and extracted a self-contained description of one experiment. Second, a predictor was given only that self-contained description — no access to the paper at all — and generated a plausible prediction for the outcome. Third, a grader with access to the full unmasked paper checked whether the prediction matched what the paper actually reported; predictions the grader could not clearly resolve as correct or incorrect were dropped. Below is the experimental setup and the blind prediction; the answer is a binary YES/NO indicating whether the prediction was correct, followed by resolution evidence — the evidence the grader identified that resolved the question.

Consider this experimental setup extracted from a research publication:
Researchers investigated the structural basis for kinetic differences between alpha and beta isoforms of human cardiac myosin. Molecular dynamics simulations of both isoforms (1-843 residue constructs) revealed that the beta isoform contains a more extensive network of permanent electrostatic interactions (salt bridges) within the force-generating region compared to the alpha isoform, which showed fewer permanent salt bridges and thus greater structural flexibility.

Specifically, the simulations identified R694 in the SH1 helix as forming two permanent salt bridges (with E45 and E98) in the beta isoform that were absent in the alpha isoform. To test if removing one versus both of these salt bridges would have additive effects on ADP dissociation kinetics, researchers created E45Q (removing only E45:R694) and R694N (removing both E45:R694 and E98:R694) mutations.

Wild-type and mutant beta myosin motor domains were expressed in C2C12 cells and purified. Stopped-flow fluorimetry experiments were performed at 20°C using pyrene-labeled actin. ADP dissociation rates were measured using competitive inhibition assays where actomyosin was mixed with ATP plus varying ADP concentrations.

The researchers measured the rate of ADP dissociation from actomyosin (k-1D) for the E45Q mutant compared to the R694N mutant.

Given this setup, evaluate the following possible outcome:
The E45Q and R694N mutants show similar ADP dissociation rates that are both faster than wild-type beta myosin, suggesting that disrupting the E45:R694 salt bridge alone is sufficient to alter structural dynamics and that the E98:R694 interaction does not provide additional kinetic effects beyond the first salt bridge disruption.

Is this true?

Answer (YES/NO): NO